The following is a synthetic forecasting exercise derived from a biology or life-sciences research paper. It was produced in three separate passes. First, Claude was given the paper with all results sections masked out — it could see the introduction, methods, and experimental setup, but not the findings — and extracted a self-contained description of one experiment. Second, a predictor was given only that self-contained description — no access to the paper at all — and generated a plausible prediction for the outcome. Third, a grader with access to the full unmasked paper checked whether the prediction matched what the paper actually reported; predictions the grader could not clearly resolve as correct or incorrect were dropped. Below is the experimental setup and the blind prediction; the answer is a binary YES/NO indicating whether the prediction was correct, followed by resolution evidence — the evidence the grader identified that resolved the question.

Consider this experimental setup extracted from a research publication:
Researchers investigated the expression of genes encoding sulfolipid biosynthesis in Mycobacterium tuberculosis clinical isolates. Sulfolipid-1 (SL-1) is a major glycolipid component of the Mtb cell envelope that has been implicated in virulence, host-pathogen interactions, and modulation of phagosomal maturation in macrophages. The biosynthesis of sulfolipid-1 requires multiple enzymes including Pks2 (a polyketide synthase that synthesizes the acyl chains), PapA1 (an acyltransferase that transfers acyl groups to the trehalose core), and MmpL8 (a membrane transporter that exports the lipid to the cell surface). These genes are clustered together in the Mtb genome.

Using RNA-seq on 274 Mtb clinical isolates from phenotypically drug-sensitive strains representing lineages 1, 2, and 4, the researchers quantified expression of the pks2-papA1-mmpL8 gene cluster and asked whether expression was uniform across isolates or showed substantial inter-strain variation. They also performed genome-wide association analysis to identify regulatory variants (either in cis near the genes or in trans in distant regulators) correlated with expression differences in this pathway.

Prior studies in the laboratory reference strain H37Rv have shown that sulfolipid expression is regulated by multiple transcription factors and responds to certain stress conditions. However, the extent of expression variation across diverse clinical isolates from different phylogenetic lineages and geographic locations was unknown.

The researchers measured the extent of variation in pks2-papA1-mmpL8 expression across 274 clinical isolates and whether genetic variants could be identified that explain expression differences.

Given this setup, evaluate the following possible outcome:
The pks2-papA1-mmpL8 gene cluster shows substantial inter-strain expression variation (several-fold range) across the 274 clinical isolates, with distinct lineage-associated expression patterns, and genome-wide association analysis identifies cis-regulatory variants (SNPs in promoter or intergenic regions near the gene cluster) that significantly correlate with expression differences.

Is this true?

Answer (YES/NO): NO